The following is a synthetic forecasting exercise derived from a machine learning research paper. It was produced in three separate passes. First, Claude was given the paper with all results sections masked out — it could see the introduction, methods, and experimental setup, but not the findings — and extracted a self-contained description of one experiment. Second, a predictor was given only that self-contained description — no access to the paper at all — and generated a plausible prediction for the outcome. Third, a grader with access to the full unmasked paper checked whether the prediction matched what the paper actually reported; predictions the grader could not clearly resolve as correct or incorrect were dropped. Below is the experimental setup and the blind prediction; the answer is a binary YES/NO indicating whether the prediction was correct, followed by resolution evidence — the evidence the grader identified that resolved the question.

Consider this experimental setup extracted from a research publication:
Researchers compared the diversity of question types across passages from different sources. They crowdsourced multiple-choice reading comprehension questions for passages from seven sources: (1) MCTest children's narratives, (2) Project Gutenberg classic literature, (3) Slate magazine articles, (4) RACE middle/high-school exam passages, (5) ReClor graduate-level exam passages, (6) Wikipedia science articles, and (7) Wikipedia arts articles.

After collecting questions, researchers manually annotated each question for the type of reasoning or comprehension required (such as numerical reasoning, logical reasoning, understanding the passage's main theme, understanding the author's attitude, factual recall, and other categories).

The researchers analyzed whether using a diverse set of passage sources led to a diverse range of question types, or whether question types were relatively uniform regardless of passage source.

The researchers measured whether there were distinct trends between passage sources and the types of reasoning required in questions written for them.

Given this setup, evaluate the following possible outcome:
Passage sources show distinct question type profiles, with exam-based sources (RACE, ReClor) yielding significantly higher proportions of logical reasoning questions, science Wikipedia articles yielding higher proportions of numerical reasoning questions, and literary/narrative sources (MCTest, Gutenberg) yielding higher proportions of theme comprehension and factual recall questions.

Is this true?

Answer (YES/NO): NO